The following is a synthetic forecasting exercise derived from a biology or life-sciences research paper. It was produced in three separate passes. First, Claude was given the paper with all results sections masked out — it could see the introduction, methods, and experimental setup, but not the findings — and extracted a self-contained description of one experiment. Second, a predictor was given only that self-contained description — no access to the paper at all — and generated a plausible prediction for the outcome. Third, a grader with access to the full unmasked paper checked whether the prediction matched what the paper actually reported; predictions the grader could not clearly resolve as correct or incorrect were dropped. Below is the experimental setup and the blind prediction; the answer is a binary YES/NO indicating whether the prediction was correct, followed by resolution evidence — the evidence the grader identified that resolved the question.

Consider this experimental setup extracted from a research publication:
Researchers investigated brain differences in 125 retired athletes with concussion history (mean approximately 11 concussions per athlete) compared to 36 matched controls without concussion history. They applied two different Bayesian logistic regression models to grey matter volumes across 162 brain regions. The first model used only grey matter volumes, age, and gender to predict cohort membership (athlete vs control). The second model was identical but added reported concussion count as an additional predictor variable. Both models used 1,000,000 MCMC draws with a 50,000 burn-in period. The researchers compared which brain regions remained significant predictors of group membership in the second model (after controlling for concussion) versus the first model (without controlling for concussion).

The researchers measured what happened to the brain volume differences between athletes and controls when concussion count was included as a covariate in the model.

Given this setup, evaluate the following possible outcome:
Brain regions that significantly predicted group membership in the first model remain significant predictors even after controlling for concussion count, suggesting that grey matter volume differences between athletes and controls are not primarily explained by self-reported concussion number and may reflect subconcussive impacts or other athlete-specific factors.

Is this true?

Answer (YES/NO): NO